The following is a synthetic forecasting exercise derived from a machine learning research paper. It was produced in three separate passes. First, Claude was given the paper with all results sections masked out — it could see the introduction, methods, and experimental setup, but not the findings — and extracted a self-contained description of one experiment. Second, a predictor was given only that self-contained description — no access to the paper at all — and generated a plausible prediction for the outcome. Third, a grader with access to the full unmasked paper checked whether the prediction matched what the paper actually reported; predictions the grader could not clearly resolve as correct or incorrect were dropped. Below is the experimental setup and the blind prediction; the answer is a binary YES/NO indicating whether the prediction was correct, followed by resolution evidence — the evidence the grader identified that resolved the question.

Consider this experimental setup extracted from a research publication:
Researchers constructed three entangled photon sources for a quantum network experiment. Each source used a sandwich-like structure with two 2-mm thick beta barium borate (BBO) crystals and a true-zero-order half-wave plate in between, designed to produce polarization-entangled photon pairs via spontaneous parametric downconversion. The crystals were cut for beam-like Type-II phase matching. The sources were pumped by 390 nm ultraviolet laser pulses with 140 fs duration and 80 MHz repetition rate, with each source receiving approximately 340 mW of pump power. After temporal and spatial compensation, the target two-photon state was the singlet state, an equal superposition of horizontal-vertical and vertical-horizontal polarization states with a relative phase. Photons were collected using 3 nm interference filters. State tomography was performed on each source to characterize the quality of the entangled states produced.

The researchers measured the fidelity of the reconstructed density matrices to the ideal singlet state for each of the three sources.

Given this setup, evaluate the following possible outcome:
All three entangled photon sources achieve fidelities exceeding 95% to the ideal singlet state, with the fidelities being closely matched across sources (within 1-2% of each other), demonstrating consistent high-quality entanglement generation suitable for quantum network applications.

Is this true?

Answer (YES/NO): YES